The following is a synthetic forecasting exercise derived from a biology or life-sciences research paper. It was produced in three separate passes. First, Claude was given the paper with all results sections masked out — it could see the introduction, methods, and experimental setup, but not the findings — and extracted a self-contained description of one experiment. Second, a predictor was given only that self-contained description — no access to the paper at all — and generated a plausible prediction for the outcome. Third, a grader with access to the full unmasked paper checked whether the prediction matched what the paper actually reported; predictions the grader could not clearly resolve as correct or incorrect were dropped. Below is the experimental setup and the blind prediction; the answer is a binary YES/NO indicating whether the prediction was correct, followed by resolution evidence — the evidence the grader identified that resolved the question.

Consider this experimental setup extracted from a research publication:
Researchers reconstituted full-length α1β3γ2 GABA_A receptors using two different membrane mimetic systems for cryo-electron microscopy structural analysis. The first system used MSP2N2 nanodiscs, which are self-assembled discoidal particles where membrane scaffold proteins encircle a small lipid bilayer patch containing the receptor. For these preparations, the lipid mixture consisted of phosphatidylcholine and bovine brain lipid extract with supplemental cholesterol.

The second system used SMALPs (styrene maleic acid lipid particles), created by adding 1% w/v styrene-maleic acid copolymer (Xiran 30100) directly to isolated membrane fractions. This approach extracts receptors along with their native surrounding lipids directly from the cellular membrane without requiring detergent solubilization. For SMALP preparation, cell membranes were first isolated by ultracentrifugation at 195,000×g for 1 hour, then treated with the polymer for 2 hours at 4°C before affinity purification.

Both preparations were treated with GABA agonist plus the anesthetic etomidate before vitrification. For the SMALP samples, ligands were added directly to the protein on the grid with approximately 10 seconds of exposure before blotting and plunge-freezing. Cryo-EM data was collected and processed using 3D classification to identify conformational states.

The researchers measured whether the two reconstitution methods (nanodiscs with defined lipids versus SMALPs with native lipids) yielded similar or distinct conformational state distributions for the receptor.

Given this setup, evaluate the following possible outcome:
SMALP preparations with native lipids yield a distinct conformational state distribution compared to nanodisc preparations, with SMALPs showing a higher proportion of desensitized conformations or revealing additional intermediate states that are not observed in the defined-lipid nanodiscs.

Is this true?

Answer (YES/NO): NO